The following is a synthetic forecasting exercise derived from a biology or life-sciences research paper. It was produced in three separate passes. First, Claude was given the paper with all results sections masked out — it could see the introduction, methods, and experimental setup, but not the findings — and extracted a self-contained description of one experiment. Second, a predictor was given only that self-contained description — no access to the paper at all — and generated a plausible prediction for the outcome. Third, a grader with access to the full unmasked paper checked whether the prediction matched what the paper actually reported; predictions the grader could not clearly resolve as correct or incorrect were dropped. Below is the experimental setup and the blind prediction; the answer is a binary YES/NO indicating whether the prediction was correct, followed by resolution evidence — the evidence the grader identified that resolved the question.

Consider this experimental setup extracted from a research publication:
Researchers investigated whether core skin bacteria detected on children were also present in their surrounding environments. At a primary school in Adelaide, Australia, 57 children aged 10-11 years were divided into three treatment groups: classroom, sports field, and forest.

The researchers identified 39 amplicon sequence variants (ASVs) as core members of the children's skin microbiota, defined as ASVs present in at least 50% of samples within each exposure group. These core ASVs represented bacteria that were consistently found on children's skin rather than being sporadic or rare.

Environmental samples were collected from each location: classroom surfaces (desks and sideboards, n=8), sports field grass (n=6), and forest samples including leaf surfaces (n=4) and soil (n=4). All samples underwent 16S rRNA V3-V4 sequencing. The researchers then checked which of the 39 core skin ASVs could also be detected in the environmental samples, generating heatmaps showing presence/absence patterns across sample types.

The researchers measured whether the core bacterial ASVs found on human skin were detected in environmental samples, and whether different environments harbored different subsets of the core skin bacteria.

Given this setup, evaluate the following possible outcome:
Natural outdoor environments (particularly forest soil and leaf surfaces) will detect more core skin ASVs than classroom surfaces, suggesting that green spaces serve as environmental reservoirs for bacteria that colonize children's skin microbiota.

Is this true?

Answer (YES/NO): YES